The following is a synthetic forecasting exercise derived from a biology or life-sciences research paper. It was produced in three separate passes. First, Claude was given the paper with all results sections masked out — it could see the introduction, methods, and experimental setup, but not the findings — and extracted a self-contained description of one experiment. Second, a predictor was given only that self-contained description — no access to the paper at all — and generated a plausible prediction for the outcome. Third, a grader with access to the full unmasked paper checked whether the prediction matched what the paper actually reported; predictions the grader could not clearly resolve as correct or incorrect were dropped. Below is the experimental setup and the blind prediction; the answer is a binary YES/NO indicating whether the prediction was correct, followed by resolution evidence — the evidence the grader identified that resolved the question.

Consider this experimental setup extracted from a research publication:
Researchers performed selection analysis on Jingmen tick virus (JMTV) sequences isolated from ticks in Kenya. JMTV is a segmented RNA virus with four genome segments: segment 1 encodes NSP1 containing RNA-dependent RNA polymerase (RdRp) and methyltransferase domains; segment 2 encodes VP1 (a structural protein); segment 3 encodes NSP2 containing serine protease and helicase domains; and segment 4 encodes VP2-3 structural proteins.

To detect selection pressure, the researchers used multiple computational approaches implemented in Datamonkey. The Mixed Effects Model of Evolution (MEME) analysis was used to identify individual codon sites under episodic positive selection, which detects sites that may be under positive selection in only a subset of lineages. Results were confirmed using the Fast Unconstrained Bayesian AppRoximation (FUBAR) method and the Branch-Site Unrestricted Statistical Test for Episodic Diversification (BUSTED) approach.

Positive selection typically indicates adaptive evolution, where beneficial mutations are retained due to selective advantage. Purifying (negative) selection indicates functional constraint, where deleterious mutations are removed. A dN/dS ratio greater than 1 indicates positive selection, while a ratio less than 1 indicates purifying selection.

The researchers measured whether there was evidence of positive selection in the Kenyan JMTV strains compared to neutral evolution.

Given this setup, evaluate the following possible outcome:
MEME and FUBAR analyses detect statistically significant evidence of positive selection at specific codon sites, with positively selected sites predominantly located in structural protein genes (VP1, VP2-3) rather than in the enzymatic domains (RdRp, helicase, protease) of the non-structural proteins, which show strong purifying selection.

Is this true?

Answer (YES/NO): NO